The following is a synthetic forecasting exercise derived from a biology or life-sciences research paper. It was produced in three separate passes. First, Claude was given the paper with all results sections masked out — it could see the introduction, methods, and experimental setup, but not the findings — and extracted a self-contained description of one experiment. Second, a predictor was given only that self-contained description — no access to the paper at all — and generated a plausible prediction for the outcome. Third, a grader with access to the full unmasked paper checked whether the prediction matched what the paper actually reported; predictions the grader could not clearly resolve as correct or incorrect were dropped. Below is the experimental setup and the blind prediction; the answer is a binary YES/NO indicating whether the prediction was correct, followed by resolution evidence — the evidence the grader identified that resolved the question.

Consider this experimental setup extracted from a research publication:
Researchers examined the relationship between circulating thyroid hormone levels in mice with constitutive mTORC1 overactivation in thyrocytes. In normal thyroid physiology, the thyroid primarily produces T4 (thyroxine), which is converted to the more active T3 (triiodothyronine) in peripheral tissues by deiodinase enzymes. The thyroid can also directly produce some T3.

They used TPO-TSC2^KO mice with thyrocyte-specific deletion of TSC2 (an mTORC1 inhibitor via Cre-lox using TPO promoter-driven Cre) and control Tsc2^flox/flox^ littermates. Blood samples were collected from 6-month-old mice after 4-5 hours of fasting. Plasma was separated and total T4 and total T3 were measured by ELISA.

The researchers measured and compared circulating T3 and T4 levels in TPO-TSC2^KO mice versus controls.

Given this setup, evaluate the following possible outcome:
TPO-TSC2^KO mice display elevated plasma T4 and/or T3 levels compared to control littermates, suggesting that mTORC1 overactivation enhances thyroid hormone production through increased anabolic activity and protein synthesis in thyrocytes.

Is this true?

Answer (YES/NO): NO